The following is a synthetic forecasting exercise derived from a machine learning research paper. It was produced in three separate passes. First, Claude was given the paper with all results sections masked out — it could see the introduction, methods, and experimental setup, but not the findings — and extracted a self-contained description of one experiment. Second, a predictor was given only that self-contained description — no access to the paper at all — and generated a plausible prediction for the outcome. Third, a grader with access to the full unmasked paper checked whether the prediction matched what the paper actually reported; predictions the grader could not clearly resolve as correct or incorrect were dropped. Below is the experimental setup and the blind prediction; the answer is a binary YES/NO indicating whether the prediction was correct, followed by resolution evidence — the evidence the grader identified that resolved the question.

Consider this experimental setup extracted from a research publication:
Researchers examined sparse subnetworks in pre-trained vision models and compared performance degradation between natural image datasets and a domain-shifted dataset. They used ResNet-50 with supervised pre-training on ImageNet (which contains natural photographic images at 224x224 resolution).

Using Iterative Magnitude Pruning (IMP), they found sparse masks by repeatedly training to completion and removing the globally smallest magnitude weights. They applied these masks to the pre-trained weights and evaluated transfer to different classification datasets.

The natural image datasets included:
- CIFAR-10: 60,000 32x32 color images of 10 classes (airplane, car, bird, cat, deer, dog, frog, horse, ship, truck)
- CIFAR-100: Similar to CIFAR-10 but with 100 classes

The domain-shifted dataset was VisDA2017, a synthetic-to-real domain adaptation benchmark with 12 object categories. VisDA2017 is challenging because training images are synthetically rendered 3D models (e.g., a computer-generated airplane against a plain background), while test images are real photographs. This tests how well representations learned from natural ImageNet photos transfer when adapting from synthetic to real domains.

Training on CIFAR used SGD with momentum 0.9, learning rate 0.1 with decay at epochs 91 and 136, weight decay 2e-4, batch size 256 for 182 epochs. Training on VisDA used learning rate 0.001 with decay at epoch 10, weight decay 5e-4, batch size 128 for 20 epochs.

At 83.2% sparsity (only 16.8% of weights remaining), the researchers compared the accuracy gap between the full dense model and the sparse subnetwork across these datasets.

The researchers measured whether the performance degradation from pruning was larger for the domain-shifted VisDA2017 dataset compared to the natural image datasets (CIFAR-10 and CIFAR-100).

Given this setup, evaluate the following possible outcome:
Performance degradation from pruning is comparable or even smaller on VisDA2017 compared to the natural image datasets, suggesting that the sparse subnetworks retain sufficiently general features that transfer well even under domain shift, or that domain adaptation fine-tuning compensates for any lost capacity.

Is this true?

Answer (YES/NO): NO